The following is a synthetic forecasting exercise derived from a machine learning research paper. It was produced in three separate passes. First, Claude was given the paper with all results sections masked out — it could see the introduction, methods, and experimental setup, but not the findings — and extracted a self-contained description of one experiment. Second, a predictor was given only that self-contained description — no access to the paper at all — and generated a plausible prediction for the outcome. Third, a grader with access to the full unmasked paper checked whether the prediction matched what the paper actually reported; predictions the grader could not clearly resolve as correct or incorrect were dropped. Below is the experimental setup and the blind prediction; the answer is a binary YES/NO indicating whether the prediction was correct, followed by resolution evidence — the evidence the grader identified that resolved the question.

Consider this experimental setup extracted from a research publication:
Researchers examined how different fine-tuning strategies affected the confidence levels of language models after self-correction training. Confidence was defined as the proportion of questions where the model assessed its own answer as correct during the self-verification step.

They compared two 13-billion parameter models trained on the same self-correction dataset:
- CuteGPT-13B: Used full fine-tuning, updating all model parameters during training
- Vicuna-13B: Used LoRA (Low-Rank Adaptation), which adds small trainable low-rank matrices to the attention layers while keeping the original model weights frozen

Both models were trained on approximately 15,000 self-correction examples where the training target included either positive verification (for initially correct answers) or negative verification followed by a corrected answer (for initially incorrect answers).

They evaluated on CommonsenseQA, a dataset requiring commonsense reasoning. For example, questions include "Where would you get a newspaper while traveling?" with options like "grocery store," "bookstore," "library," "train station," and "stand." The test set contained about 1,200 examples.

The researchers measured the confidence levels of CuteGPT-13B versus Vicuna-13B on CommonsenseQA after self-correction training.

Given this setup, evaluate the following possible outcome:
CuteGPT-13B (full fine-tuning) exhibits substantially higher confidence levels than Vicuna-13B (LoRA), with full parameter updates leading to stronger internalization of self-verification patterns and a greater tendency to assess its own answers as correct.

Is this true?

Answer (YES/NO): NO